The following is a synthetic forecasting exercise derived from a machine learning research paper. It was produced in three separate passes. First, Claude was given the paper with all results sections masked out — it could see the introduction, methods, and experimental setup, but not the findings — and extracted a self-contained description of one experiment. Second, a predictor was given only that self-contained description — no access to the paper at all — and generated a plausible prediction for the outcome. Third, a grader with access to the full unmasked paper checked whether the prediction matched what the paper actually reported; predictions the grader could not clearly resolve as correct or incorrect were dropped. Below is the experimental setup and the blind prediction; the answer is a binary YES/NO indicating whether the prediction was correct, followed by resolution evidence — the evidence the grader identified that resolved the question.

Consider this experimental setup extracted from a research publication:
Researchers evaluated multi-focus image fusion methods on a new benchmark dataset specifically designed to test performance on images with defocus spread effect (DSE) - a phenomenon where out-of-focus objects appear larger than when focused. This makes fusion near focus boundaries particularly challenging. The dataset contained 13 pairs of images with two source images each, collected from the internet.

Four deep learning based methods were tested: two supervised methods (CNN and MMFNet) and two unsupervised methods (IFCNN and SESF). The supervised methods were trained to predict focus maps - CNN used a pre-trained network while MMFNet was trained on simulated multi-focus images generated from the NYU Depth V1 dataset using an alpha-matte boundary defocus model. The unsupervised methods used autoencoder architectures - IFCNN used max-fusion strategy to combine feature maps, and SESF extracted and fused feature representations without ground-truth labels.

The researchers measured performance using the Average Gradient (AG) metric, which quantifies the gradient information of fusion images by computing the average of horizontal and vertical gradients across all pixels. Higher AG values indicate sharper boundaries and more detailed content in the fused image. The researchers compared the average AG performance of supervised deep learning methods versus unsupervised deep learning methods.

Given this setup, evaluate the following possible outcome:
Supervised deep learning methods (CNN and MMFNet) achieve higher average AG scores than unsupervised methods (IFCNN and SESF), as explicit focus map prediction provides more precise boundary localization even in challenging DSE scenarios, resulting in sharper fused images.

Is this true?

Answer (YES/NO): NO